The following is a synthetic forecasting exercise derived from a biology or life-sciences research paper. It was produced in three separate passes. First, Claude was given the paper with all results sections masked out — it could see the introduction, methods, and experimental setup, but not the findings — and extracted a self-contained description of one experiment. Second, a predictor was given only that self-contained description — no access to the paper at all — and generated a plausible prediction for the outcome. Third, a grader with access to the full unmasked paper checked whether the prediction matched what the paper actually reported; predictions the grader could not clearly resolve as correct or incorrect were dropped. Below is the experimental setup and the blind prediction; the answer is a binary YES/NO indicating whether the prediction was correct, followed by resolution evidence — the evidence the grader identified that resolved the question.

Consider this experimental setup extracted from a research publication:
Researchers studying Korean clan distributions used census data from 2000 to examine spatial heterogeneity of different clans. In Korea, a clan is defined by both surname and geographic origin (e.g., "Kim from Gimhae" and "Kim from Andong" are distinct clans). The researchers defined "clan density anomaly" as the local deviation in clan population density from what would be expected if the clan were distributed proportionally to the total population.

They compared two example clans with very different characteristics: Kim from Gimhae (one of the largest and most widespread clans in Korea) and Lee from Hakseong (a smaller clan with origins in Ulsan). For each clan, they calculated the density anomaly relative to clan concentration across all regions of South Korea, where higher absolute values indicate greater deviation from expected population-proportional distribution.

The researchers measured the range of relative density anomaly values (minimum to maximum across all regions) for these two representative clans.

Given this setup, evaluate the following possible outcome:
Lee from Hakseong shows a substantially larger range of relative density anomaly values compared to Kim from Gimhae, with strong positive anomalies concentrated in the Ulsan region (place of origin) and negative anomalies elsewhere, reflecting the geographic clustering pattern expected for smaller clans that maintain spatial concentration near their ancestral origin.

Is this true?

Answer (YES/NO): YES